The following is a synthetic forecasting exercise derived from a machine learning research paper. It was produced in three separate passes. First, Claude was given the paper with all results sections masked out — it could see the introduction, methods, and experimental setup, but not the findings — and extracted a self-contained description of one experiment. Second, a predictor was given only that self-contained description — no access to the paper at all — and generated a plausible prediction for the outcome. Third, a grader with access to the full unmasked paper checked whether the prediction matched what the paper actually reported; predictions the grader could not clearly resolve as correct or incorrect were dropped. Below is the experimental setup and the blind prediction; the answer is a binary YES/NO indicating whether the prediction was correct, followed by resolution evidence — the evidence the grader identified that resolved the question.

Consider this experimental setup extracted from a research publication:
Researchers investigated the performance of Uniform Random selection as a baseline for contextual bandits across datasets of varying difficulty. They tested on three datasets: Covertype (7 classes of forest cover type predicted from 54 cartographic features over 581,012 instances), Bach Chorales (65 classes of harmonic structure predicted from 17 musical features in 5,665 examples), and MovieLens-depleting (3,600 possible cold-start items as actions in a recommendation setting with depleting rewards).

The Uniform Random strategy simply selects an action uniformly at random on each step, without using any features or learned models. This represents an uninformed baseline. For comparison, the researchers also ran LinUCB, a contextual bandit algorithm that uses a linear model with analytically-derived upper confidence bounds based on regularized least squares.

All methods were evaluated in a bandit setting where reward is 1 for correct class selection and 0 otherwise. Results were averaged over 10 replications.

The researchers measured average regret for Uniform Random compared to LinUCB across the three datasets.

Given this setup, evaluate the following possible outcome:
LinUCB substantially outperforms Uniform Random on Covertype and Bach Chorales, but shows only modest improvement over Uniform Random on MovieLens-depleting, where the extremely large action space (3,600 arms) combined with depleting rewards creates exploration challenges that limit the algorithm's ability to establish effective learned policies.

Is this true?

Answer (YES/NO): YES